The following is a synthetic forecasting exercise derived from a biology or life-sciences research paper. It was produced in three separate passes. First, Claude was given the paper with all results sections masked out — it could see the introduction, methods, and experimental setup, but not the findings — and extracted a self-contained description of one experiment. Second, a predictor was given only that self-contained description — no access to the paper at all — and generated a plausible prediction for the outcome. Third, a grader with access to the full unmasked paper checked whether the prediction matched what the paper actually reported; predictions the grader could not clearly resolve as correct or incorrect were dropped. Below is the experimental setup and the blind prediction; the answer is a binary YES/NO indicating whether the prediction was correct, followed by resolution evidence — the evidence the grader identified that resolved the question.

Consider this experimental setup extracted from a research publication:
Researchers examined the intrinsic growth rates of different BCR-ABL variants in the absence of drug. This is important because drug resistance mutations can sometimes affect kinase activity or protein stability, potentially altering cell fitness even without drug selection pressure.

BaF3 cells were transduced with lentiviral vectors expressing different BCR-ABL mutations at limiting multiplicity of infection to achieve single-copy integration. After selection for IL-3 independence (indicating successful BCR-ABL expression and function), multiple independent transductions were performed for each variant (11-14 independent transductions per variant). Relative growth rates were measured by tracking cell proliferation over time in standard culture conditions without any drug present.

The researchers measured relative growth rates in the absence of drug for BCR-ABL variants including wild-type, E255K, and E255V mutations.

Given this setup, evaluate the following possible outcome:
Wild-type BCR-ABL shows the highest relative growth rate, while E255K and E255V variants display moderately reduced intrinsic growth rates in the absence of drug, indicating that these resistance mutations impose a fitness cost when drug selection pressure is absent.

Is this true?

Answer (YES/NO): NO